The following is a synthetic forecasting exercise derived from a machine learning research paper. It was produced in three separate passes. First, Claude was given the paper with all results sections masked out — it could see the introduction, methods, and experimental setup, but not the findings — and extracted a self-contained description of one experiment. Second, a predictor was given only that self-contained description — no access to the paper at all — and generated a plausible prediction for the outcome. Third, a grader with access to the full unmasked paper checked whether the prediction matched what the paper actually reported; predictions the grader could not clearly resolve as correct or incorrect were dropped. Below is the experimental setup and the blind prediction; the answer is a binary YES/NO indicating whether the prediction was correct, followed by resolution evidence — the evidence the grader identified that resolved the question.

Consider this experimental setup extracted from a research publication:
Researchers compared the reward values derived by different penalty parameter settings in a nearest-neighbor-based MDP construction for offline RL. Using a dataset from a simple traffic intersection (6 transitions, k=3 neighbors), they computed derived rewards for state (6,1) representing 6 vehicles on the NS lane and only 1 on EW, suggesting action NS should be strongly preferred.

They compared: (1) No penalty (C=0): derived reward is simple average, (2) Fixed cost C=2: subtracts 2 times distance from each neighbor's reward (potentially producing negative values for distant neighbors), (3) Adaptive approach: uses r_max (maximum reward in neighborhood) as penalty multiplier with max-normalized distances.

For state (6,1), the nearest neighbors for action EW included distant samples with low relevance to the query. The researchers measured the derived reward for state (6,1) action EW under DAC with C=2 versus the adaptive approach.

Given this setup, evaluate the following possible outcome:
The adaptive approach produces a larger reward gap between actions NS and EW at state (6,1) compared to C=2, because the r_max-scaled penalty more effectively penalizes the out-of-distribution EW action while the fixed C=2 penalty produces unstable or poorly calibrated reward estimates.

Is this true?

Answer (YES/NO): NO